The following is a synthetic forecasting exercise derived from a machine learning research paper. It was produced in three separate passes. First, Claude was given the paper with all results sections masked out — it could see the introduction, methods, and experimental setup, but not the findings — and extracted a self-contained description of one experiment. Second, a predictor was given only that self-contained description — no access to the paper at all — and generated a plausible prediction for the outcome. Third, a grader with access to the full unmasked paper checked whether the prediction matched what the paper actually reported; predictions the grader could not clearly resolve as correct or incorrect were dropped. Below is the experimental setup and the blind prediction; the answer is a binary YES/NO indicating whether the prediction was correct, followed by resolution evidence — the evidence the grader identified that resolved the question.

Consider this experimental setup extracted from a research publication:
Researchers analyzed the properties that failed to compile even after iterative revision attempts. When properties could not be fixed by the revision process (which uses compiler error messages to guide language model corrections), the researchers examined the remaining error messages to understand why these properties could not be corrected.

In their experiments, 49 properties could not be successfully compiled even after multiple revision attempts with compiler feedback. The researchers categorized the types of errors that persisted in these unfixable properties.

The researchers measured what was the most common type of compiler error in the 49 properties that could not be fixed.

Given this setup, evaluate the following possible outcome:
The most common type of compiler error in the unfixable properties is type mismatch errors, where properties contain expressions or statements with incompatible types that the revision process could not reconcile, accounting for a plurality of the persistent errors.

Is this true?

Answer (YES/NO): NO